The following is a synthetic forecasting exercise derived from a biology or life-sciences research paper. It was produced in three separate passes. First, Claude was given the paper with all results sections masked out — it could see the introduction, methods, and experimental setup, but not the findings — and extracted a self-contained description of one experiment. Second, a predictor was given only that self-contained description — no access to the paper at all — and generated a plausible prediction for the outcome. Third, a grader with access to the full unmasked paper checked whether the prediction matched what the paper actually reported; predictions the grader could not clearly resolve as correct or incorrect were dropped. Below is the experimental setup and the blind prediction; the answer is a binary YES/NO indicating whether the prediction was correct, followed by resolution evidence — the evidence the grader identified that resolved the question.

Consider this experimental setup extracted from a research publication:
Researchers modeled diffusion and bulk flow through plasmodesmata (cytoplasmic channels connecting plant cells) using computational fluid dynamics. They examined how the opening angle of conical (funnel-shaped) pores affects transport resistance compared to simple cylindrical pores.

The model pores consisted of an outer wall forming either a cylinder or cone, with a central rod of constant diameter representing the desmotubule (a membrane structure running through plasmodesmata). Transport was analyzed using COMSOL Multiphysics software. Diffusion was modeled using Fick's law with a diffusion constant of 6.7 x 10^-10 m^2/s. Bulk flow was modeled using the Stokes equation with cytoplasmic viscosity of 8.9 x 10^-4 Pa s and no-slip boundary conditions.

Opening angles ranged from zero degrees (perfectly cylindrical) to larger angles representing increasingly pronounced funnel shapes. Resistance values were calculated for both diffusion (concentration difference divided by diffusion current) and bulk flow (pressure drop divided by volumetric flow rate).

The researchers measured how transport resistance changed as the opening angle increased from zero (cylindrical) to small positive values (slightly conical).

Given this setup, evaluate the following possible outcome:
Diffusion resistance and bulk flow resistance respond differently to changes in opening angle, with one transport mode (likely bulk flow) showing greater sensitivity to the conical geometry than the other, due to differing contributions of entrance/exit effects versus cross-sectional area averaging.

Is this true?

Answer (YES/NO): YES